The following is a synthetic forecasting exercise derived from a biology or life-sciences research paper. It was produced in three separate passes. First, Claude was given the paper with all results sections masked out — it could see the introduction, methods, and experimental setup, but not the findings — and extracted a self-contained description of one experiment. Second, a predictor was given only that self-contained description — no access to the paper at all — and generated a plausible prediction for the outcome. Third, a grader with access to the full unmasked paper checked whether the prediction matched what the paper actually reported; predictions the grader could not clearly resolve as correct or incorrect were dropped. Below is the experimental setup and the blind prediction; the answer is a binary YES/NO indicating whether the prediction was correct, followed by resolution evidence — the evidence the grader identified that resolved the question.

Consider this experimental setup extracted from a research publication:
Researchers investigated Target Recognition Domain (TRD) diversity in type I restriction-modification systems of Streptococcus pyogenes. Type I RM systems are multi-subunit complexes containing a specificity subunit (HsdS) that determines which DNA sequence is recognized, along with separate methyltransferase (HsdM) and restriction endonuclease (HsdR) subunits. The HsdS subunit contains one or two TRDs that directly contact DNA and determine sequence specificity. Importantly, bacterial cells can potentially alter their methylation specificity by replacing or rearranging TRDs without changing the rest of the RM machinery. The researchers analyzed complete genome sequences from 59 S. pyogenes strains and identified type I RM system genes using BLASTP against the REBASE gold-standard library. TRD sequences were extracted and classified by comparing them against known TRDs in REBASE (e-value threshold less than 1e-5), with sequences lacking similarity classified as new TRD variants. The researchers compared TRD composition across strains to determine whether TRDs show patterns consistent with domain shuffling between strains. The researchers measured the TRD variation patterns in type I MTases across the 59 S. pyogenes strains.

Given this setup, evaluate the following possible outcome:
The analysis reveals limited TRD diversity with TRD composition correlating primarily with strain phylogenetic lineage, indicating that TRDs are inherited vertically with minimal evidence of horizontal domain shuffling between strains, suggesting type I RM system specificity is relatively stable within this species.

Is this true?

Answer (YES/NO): NO